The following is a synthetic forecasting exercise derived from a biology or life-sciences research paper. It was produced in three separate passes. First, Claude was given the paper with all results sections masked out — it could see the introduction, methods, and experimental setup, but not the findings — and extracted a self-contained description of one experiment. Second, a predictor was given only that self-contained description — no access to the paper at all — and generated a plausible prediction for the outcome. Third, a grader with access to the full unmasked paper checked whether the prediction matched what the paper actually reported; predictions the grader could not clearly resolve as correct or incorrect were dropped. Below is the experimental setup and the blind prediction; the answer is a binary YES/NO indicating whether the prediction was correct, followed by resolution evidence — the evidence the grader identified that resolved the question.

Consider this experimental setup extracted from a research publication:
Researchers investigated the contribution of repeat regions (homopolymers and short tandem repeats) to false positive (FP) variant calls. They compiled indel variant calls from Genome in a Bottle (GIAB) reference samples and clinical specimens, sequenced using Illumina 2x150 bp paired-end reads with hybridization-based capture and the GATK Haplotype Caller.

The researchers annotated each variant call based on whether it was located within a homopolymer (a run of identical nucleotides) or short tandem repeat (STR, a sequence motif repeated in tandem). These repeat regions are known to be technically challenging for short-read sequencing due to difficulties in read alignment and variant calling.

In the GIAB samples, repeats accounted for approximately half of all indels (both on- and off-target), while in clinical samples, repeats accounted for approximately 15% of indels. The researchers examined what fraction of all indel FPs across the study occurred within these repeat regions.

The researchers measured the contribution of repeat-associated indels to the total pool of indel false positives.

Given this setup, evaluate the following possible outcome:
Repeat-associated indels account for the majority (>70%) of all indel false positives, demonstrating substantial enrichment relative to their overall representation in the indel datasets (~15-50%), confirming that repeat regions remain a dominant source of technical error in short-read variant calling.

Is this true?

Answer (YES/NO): NO